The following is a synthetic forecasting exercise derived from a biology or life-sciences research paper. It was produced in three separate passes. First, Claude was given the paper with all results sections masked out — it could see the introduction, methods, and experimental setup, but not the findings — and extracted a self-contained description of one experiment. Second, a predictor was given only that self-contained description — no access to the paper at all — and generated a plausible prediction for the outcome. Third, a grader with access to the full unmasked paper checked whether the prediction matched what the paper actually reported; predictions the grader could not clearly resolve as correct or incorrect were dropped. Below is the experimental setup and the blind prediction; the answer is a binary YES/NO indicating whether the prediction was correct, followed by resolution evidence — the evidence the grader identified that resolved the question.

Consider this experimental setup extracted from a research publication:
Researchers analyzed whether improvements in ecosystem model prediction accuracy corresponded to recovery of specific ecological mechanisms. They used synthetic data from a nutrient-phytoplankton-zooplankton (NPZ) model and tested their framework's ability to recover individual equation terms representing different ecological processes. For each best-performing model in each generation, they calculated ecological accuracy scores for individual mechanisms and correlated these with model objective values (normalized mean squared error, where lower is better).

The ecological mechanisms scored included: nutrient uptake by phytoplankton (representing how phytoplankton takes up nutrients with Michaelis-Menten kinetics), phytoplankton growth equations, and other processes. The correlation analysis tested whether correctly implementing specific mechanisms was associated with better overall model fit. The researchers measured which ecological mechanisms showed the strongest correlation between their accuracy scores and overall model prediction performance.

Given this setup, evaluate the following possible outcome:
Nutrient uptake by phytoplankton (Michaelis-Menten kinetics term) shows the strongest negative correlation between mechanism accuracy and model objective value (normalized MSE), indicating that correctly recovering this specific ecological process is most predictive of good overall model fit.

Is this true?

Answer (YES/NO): NO